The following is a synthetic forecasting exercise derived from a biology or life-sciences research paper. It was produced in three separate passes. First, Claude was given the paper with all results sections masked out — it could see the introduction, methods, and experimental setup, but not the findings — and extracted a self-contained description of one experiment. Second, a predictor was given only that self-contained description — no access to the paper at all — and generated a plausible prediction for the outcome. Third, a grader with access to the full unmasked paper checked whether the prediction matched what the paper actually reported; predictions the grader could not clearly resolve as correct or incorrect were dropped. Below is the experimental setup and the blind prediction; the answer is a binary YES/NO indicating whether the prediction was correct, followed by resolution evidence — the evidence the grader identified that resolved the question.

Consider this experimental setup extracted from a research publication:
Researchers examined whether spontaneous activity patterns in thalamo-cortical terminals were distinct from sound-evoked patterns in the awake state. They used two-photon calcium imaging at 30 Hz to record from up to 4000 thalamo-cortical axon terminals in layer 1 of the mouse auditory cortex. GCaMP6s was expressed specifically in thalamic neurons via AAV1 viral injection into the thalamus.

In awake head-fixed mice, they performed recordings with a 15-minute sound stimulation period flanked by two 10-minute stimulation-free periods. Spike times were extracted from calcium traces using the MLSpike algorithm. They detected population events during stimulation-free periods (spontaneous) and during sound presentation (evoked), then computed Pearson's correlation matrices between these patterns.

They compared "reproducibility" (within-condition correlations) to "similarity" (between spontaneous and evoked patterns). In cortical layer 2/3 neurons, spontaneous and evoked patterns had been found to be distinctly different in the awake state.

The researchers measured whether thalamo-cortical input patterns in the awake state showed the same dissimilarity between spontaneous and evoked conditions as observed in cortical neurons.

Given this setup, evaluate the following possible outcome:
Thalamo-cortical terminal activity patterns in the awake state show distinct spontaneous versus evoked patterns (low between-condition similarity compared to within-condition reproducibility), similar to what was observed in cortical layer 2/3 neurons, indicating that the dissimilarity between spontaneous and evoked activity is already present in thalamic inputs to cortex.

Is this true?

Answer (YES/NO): YES